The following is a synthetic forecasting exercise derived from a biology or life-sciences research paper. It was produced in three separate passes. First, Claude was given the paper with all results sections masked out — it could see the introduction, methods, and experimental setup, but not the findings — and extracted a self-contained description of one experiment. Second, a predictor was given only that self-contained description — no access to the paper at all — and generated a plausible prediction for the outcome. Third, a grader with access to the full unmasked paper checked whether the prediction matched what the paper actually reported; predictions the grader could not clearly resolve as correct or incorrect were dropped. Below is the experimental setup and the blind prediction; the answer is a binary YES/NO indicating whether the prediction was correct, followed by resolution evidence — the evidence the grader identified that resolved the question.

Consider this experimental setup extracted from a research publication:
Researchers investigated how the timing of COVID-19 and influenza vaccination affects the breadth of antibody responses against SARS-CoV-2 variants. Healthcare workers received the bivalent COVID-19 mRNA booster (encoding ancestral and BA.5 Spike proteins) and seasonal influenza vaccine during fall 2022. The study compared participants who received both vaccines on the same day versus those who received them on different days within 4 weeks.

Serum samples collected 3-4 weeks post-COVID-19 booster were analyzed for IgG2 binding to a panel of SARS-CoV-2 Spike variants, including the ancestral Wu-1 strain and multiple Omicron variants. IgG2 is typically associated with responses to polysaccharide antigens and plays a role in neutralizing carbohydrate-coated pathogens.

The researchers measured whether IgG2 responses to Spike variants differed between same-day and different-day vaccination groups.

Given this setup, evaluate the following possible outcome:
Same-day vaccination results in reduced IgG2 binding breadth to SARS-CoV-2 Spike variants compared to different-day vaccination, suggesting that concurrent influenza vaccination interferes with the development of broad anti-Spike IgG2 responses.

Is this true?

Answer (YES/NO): NO